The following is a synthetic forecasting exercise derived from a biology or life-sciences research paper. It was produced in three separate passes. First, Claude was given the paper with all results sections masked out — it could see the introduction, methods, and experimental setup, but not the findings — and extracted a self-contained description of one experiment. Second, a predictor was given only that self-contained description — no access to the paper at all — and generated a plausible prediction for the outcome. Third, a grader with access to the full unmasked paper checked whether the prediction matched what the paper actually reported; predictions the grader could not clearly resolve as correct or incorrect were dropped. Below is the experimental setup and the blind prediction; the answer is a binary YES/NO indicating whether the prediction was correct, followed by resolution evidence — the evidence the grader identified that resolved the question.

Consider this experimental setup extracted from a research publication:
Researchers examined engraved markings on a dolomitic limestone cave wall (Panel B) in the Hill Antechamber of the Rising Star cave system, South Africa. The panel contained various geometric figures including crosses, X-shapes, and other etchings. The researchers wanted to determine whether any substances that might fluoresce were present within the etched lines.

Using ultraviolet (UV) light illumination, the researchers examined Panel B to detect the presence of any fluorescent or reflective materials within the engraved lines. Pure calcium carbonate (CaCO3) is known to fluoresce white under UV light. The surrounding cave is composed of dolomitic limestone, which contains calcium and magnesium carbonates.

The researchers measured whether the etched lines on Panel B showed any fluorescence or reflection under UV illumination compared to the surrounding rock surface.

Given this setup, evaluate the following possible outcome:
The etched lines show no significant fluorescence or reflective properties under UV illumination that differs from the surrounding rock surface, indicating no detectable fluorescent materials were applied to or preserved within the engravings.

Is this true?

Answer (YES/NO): NO